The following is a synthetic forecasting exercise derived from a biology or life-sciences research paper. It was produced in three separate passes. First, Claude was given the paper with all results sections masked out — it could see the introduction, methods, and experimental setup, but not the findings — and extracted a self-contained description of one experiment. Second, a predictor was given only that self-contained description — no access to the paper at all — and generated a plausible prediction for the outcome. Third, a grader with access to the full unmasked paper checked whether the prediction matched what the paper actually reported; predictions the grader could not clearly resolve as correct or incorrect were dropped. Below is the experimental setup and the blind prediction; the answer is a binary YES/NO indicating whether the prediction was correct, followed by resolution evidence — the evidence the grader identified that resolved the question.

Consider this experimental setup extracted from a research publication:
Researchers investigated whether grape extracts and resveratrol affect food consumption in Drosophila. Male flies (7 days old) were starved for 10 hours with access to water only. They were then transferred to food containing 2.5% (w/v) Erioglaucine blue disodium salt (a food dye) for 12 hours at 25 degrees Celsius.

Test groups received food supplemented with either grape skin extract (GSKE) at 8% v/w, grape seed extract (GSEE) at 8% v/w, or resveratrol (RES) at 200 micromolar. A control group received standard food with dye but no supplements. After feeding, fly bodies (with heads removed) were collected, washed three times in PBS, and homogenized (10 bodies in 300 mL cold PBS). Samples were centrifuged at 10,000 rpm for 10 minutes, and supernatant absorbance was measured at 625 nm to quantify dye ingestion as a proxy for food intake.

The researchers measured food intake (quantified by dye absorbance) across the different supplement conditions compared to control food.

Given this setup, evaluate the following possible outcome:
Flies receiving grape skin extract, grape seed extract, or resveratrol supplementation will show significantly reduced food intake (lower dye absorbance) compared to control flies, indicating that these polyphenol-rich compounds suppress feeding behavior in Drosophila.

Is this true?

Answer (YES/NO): NO